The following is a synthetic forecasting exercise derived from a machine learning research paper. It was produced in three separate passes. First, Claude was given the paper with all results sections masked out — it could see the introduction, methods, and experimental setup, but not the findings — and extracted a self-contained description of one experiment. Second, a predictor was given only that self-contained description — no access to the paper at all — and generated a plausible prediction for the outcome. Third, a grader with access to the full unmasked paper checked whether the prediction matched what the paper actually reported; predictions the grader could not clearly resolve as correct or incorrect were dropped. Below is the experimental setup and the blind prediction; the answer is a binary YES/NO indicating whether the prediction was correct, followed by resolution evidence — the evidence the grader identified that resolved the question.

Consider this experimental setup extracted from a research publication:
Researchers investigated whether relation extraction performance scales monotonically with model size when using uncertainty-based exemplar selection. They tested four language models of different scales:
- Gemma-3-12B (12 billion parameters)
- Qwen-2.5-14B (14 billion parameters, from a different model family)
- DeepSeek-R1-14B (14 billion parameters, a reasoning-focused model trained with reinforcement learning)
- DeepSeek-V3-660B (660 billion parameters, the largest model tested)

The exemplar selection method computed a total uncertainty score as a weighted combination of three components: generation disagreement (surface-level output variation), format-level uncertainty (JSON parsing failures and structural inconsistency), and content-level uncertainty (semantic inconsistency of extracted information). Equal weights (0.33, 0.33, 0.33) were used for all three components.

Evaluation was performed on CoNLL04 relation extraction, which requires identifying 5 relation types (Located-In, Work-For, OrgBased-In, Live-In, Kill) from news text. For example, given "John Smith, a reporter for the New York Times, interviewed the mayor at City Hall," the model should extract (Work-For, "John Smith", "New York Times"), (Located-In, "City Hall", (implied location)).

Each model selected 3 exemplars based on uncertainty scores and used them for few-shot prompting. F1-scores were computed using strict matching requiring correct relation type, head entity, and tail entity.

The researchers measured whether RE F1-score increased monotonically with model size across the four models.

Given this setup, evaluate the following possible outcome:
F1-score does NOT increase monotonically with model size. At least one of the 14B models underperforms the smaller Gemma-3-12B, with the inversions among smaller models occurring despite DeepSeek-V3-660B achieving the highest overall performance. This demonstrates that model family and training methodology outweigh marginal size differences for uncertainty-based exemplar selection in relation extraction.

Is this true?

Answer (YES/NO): NO